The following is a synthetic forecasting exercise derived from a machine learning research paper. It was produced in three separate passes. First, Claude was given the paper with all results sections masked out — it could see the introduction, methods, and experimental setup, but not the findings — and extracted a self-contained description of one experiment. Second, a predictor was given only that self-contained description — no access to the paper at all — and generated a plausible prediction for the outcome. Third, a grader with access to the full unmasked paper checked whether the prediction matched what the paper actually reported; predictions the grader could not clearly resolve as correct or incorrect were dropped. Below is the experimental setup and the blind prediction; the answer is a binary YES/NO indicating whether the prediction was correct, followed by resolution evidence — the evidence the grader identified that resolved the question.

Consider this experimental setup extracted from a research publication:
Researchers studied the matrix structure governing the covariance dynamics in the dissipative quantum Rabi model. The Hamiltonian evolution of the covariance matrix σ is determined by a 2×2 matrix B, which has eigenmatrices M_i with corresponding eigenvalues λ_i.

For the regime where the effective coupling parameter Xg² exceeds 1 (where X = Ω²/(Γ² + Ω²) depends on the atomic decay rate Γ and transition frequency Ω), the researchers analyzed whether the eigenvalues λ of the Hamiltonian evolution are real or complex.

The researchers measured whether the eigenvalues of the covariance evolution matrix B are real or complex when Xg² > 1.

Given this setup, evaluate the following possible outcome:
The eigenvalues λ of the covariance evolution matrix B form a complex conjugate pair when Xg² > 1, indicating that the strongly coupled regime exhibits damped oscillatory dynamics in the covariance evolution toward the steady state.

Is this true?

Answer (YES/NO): NO